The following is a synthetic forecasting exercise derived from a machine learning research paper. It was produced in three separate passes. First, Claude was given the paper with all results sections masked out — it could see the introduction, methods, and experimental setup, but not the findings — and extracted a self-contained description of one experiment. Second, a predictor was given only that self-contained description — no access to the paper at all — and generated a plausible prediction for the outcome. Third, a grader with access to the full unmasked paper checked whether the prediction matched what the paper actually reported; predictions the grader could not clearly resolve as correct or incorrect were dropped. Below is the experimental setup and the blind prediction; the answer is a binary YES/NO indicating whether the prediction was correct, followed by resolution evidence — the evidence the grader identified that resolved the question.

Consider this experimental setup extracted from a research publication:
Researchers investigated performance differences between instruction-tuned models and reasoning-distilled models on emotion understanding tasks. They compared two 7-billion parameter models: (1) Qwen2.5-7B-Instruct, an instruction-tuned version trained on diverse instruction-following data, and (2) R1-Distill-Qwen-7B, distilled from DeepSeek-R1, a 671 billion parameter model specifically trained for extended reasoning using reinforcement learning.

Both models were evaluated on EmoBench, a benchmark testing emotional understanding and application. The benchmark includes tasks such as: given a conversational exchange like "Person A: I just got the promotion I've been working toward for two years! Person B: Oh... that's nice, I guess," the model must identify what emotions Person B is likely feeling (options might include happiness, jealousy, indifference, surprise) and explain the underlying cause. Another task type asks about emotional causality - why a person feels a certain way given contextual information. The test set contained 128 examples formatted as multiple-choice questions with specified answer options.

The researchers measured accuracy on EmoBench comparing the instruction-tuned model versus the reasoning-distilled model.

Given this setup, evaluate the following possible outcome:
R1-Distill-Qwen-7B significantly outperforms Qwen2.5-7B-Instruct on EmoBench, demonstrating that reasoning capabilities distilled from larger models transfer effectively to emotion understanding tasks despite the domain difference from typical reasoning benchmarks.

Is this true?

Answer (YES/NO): NO